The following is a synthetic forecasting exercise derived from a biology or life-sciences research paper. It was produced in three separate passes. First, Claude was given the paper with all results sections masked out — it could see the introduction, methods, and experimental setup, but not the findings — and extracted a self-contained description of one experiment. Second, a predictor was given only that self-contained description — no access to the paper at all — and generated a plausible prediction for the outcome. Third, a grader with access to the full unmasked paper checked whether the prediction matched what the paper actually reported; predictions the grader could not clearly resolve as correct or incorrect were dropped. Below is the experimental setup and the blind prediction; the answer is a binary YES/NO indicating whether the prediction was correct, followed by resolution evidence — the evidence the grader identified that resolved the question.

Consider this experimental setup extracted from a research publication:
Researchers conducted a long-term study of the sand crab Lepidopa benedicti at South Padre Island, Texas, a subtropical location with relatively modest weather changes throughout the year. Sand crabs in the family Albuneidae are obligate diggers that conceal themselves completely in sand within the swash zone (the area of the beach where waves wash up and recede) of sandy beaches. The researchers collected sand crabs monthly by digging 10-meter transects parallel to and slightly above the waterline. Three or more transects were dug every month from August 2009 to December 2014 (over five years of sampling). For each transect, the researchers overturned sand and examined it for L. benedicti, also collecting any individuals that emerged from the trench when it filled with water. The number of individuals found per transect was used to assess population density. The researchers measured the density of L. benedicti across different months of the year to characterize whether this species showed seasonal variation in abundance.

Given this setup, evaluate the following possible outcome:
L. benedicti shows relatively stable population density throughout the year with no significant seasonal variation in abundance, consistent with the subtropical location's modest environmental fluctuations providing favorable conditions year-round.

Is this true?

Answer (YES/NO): NO